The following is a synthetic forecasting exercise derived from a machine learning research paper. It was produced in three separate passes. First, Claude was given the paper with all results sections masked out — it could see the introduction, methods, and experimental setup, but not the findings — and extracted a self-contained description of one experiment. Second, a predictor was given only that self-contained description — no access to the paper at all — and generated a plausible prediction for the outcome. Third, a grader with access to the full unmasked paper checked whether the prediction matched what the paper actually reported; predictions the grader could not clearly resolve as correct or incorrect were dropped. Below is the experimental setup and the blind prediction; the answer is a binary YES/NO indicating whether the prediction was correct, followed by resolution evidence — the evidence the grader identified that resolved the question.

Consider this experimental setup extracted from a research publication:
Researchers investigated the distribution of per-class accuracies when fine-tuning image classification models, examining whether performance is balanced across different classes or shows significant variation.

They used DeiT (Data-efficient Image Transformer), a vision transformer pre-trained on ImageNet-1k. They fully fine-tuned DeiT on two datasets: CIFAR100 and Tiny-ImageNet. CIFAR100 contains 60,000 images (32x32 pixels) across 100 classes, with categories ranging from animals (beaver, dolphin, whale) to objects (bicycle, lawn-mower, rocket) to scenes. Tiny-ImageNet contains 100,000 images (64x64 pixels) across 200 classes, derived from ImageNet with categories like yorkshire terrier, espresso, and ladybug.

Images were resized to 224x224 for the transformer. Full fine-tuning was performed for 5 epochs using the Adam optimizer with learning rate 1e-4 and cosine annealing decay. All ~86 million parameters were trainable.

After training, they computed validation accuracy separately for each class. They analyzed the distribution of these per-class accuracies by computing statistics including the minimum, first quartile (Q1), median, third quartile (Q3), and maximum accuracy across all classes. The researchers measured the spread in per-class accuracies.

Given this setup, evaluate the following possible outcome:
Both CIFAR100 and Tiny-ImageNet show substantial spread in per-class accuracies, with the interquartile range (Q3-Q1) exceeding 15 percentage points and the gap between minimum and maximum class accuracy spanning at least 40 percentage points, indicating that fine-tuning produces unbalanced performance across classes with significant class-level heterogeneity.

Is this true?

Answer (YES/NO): NO